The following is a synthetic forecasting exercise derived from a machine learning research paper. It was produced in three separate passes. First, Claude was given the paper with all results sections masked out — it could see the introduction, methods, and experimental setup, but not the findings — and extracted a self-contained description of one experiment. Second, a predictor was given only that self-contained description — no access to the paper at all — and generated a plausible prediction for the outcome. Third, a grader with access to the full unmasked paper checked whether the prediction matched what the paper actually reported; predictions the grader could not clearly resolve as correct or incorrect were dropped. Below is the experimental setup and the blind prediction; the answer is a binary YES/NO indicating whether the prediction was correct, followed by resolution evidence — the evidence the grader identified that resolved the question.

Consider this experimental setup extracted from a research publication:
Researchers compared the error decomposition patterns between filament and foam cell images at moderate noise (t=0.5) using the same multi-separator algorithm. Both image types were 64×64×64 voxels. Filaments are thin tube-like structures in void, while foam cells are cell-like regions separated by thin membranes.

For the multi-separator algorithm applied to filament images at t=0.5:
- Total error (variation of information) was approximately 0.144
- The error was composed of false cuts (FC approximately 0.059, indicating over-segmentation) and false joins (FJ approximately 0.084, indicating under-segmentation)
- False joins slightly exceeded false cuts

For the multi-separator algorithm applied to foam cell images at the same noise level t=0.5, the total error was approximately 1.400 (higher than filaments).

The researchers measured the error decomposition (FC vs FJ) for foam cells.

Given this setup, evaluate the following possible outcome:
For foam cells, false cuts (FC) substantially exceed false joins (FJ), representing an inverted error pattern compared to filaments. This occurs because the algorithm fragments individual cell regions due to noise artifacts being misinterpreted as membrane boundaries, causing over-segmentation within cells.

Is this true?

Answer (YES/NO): YES